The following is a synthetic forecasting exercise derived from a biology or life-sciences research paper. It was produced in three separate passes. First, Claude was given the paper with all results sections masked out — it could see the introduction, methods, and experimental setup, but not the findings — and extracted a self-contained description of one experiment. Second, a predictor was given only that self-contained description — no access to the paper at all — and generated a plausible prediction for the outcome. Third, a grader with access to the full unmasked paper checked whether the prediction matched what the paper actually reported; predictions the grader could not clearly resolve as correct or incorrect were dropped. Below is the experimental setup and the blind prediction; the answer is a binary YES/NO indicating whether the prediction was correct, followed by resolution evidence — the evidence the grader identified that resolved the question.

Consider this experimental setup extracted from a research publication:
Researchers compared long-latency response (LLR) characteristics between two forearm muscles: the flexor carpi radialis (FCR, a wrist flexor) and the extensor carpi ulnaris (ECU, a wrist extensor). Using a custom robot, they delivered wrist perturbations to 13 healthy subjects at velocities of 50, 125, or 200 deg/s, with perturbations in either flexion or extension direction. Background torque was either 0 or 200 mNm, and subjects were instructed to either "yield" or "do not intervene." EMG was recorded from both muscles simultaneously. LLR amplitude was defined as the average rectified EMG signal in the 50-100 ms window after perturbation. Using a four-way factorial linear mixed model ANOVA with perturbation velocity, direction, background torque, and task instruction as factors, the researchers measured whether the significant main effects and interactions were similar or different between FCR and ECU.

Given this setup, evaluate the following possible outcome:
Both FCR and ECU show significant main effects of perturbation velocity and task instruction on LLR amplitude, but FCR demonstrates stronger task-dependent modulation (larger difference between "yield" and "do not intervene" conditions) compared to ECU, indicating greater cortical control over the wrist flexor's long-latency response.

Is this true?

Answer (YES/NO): NO